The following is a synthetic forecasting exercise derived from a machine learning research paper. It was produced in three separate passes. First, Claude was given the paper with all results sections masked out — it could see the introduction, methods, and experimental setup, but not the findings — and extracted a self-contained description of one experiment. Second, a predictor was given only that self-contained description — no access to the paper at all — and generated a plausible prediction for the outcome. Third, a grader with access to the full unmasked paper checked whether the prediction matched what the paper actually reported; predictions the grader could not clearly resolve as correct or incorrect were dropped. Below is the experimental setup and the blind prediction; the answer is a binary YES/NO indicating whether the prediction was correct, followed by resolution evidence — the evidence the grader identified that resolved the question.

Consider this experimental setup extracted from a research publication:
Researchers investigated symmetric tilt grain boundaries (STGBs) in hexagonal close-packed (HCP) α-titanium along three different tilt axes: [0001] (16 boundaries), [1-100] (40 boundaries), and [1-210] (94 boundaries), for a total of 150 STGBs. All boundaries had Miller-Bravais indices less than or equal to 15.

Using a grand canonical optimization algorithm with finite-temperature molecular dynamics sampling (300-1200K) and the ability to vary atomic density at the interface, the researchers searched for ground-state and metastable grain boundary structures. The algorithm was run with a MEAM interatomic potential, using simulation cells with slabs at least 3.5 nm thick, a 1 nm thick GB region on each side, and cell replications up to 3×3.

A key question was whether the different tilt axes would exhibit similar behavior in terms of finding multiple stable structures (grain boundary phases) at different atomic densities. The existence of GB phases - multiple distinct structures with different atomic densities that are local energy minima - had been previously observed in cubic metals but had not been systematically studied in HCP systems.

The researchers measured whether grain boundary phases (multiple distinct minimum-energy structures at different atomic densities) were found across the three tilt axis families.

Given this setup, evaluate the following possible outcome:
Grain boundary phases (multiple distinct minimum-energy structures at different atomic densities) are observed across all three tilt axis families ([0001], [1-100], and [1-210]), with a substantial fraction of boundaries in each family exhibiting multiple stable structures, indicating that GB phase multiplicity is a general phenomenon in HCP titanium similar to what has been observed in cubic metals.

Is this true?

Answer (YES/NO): YES